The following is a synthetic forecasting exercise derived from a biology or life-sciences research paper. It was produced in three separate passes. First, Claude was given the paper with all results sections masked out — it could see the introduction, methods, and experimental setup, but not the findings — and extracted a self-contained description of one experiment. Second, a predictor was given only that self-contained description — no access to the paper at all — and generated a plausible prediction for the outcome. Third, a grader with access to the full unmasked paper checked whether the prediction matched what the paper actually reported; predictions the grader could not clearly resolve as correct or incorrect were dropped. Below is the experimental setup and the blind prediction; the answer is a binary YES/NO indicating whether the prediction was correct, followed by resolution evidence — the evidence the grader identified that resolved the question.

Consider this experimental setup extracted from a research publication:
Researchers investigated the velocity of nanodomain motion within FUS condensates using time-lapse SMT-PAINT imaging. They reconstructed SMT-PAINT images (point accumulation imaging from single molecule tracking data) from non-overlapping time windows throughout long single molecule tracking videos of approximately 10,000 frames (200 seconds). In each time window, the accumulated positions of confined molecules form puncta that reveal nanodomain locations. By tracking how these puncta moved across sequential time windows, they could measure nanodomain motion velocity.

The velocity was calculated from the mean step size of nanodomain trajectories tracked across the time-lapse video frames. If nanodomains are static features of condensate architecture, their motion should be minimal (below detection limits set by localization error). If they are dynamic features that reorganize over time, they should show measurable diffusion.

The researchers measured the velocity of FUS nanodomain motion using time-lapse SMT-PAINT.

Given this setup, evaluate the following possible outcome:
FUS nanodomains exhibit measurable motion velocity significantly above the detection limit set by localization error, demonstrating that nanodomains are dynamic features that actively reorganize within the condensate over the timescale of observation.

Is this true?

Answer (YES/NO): NO